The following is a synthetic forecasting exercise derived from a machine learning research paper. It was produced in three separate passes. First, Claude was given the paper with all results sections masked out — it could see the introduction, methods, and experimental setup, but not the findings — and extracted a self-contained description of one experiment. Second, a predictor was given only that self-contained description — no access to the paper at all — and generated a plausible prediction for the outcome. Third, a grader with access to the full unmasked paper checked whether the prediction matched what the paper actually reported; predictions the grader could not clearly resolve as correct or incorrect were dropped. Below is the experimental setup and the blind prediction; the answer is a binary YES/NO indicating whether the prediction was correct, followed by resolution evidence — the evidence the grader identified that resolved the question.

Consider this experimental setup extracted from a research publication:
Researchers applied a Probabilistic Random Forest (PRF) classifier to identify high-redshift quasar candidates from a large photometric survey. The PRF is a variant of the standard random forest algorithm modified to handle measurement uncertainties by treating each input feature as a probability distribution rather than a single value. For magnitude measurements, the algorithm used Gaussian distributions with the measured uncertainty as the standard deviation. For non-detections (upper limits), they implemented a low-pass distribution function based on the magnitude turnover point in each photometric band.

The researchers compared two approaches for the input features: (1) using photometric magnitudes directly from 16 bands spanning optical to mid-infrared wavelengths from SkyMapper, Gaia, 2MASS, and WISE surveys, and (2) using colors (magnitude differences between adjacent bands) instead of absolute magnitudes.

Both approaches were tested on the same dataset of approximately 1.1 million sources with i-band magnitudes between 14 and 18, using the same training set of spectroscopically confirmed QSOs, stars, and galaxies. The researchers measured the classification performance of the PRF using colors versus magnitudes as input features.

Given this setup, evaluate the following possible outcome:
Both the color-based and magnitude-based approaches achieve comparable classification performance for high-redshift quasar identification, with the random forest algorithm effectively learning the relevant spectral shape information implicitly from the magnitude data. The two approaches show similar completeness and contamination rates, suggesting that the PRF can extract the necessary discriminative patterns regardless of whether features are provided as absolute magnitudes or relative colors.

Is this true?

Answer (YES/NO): YES